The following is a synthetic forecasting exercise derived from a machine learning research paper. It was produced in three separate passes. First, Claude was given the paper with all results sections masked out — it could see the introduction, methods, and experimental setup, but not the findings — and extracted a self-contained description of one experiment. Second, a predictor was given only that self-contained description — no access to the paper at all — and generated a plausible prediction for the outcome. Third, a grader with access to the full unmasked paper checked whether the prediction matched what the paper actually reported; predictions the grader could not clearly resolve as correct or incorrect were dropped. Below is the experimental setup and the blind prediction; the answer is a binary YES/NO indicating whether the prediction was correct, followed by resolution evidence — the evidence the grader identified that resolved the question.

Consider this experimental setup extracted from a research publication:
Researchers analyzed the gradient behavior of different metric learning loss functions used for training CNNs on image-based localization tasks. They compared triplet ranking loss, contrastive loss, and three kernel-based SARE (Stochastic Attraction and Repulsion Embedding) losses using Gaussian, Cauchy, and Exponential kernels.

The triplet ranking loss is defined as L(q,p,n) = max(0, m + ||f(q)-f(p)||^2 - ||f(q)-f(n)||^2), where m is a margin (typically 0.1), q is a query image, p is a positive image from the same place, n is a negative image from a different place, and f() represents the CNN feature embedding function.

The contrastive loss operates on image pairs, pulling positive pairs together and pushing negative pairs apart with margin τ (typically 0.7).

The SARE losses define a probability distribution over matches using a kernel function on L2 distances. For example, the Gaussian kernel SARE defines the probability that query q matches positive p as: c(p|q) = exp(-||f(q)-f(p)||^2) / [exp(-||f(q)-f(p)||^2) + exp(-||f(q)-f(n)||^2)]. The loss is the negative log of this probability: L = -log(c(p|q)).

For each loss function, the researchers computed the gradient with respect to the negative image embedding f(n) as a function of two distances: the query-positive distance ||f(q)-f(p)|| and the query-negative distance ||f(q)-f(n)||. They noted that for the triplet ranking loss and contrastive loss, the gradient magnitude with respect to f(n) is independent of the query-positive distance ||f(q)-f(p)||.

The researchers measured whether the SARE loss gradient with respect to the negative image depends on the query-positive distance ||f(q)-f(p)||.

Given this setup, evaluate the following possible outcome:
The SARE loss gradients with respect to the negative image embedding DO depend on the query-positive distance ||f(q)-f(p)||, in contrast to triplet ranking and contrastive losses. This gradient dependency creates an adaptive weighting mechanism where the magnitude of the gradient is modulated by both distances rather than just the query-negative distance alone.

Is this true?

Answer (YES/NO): YES